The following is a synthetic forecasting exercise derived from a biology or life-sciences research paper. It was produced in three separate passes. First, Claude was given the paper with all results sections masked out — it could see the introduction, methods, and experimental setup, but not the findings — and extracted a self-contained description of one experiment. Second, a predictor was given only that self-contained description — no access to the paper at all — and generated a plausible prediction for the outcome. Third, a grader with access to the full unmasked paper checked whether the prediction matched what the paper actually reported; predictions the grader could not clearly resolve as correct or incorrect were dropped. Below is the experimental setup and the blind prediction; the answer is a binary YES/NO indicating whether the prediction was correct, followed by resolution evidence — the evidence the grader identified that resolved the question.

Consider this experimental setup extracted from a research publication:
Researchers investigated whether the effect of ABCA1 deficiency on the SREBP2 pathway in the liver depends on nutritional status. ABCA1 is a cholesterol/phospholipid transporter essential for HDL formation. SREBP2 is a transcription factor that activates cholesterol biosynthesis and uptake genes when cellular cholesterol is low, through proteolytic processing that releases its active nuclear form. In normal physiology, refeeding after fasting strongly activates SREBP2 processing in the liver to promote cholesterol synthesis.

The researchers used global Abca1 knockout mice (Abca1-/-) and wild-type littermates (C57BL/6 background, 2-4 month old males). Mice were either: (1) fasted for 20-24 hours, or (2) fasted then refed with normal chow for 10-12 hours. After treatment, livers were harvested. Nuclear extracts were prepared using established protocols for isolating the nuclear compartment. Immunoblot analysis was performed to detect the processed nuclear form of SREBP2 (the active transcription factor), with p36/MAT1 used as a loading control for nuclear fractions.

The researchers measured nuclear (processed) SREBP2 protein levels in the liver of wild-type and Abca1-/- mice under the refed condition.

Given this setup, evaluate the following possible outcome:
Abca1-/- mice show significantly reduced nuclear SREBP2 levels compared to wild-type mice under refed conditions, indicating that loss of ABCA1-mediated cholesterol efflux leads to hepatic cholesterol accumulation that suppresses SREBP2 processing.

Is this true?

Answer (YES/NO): NO